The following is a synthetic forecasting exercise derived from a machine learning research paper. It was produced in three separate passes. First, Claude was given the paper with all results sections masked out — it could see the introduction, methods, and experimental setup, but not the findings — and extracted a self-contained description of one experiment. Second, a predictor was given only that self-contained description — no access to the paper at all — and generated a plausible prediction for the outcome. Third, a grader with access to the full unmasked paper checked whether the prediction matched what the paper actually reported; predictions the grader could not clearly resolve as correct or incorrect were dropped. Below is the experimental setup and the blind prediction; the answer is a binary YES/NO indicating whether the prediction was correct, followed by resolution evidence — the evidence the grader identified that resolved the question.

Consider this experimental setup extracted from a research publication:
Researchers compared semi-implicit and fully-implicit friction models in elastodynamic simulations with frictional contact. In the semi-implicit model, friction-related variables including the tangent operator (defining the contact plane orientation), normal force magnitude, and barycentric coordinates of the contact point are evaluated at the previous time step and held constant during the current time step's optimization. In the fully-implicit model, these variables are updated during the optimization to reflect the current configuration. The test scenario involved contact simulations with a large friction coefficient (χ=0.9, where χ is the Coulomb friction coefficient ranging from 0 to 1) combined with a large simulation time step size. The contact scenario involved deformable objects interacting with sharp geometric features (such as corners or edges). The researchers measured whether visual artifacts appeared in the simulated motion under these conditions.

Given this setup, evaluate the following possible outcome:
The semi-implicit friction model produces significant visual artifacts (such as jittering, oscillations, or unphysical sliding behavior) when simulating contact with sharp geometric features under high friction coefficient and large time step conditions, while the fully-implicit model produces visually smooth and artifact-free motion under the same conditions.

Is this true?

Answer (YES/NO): NO